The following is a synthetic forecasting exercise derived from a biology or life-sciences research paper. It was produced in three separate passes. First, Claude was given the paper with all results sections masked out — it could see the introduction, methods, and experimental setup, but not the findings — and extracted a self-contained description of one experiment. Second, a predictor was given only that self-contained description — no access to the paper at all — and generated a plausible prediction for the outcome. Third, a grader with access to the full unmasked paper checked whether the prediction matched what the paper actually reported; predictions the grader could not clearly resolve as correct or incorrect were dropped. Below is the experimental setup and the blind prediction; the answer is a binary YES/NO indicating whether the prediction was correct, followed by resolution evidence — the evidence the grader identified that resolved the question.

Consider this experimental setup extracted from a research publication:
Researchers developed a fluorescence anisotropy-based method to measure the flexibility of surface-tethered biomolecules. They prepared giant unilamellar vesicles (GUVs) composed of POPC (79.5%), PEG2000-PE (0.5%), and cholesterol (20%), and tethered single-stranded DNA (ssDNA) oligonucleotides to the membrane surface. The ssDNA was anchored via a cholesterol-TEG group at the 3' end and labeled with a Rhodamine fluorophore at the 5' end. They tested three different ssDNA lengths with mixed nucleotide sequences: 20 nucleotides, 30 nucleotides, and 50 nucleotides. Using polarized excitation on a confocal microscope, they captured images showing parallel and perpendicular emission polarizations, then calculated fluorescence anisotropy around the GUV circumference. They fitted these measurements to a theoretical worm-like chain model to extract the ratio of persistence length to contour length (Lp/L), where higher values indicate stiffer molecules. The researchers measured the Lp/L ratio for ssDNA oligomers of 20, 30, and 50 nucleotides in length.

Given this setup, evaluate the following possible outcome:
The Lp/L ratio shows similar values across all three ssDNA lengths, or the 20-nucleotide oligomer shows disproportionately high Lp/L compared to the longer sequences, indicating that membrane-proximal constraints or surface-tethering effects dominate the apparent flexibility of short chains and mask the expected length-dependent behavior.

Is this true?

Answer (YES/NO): NO